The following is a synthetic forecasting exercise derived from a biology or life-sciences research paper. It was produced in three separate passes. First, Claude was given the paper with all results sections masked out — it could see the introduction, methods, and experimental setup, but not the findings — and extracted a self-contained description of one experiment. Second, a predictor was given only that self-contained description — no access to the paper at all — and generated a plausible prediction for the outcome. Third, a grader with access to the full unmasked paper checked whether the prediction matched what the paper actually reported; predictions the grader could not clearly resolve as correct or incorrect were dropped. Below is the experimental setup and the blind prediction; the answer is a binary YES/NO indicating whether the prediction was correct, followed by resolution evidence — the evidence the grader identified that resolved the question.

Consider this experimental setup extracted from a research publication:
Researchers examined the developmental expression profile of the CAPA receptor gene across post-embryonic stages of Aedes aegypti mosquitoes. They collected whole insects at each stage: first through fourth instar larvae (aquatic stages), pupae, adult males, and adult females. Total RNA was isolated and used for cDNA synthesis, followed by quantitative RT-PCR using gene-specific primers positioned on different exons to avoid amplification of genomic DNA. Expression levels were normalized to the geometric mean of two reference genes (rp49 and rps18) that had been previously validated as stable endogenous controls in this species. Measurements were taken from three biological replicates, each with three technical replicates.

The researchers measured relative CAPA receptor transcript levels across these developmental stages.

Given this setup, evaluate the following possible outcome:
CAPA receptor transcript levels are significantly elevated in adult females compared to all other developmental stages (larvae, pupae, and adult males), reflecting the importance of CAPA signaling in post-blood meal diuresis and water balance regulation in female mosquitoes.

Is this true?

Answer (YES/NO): NO